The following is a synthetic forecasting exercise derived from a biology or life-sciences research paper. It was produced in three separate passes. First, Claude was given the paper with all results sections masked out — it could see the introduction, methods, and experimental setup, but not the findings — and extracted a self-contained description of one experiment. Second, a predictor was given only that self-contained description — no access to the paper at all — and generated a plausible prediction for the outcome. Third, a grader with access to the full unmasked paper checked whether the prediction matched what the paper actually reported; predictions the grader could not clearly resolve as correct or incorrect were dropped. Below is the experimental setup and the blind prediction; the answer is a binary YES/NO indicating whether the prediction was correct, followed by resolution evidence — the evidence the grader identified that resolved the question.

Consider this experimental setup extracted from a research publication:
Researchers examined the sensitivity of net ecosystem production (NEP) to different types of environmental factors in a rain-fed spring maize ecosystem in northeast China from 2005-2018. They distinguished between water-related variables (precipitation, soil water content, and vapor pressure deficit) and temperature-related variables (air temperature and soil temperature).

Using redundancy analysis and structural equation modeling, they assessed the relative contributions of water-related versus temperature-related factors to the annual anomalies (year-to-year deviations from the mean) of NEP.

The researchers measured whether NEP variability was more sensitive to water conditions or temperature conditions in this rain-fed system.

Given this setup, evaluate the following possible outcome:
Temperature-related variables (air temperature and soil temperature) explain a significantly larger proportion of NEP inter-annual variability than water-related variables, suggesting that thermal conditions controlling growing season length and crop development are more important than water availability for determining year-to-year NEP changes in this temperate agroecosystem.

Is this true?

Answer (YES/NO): NO